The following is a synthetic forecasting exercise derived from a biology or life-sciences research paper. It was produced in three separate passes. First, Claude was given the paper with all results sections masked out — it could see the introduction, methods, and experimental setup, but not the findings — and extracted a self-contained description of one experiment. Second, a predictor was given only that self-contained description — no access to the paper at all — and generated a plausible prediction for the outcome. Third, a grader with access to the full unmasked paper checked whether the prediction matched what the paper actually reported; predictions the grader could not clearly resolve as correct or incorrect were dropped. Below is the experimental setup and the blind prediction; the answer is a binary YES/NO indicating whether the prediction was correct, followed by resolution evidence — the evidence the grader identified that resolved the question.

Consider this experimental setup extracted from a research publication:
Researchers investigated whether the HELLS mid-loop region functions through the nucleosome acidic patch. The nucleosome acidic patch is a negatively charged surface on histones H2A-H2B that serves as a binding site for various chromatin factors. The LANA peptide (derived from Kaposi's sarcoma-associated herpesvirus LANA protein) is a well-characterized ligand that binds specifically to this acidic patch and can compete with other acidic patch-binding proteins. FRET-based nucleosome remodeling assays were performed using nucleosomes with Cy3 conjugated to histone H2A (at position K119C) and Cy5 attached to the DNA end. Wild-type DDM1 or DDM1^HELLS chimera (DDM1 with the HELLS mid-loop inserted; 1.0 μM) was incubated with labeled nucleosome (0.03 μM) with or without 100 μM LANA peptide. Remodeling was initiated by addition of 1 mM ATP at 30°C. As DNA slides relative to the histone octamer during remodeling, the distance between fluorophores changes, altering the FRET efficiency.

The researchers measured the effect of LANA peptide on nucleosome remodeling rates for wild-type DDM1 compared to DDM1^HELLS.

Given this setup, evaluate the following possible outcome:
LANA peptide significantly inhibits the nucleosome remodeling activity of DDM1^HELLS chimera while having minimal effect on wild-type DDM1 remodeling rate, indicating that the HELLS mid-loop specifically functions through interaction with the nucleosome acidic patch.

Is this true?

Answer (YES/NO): YES